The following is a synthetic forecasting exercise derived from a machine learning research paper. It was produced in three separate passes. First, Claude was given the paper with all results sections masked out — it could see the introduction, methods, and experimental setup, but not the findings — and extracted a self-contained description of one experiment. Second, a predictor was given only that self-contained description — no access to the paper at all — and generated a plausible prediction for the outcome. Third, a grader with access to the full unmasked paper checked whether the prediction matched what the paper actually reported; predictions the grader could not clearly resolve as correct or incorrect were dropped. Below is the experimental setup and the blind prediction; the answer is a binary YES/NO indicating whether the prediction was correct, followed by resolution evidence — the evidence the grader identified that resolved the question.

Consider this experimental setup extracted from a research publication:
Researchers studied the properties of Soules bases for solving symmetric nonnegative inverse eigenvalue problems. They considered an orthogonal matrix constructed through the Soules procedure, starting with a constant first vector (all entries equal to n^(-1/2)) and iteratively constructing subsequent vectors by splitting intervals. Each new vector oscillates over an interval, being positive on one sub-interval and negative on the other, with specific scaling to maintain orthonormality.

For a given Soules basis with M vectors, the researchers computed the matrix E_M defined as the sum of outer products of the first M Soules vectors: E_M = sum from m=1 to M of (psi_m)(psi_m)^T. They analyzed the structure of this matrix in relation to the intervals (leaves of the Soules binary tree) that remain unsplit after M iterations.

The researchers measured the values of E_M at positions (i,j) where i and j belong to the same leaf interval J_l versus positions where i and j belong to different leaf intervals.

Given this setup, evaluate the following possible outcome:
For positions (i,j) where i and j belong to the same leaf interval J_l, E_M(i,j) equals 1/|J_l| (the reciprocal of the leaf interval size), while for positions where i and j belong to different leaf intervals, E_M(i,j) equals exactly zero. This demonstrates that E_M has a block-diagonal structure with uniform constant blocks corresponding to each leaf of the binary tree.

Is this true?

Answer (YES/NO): YES